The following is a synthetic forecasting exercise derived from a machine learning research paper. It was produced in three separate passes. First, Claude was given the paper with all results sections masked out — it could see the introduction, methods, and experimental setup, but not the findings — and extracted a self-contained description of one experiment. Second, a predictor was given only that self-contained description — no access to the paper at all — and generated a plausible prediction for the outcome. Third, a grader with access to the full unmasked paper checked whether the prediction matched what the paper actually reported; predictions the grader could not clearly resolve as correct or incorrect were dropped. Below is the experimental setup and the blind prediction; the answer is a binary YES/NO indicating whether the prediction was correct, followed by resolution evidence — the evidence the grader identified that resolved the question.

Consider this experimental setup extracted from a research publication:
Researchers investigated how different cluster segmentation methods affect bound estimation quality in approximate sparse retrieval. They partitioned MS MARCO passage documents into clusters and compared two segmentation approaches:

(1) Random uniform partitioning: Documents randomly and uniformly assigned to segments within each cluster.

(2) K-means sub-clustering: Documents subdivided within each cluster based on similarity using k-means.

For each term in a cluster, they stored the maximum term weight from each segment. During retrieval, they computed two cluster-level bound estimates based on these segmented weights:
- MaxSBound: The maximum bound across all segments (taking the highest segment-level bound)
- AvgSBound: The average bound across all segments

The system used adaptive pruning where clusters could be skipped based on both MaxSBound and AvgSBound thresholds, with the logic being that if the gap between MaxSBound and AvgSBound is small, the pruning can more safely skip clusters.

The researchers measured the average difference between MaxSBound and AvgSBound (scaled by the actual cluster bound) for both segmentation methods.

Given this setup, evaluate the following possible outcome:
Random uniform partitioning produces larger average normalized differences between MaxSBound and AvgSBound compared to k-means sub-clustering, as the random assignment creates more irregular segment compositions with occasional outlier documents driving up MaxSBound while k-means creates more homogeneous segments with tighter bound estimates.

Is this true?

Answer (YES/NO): NO